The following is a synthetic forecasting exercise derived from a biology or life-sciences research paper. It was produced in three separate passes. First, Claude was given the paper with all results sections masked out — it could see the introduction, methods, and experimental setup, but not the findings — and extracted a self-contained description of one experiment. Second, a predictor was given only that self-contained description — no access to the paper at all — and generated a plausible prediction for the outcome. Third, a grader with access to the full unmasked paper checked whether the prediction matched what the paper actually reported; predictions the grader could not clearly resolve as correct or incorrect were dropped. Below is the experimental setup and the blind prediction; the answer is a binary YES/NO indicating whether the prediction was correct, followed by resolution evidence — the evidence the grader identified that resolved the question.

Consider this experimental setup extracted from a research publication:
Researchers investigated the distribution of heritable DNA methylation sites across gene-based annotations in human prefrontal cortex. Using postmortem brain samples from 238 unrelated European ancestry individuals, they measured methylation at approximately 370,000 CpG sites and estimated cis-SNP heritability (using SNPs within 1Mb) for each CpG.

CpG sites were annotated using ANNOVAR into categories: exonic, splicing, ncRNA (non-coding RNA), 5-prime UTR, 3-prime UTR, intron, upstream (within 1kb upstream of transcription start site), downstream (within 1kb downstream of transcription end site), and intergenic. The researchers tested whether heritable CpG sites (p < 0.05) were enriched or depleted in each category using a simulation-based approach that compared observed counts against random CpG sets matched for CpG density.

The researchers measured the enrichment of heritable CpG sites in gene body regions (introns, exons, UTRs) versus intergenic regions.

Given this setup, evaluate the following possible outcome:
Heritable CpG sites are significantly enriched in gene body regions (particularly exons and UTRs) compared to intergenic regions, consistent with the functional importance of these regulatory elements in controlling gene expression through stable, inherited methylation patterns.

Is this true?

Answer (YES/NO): NO